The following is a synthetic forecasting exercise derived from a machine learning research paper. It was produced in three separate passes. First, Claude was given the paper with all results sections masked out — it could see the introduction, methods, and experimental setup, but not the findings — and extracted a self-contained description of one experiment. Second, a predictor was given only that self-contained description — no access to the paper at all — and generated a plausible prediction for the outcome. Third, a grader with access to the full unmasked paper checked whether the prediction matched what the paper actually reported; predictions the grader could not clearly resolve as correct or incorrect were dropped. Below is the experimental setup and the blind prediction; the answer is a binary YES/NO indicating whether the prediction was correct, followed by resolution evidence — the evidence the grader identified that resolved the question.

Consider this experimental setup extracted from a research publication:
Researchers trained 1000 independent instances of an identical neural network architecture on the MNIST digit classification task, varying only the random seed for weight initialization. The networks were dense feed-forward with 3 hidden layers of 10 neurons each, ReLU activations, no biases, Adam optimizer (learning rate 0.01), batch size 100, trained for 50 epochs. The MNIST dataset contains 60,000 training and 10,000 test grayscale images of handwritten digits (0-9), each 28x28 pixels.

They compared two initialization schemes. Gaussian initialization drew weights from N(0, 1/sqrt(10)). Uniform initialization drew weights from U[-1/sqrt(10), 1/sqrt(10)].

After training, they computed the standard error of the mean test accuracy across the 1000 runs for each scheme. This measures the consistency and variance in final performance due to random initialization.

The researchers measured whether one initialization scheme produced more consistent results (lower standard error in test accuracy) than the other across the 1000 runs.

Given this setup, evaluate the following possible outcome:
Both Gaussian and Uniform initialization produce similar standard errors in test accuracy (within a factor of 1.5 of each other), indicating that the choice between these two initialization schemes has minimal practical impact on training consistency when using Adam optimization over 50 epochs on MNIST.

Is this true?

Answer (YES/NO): YES